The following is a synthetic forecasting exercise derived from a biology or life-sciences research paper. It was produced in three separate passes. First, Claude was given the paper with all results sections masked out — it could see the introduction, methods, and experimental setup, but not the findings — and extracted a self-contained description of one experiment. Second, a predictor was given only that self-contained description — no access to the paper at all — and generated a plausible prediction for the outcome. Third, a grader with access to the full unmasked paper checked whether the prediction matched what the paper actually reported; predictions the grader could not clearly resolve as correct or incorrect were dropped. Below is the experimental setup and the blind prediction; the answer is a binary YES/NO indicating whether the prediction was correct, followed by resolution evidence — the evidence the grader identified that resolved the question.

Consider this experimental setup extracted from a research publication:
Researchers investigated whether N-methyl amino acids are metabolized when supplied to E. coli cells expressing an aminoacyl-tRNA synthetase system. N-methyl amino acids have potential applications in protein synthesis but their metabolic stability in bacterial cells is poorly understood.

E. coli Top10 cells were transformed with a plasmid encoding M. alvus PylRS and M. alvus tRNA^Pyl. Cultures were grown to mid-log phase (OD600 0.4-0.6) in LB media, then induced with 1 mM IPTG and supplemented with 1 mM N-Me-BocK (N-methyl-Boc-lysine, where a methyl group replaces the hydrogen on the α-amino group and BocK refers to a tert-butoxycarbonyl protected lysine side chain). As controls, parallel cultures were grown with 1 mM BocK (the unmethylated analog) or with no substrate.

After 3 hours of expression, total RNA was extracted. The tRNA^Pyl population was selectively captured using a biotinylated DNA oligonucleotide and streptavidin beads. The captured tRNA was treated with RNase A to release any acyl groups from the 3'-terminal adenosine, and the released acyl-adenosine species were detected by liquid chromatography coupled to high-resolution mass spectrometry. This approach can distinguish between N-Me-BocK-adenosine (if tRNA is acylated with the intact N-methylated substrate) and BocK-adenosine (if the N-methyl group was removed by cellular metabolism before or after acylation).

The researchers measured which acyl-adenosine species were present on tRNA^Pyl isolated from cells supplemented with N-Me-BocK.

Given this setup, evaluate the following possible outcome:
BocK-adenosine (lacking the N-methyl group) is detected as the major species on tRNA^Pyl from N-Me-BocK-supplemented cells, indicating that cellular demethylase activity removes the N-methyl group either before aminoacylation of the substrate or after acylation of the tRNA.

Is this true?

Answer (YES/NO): NO